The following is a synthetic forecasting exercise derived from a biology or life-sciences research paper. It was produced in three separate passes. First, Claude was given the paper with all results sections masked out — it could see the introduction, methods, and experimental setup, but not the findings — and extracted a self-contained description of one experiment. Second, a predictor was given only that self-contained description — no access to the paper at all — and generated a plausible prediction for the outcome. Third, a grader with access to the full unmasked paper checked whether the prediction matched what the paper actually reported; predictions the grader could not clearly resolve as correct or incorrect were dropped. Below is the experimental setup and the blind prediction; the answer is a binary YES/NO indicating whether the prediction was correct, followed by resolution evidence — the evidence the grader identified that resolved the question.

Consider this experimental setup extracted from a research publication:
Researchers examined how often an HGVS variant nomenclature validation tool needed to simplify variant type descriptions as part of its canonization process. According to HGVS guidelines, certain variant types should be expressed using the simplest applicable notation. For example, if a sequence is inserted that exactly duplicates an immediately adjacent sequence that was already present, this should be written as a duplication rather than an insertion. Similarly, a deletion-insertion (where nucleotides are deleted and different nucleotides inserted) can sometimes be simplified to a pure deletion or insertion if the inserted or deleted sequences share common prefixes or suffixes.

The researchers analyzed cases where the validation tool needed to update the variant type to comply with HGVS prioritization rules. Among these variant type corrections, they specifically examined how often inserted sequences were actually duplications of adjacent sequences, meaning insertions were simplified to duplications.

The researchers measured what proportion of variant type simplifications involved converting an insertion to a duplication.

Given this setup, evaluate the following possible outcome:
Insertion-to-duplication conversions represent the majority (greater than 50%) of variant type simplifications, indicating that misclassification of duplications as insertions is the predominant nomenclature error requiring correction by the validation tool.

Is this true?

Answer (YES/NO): YES